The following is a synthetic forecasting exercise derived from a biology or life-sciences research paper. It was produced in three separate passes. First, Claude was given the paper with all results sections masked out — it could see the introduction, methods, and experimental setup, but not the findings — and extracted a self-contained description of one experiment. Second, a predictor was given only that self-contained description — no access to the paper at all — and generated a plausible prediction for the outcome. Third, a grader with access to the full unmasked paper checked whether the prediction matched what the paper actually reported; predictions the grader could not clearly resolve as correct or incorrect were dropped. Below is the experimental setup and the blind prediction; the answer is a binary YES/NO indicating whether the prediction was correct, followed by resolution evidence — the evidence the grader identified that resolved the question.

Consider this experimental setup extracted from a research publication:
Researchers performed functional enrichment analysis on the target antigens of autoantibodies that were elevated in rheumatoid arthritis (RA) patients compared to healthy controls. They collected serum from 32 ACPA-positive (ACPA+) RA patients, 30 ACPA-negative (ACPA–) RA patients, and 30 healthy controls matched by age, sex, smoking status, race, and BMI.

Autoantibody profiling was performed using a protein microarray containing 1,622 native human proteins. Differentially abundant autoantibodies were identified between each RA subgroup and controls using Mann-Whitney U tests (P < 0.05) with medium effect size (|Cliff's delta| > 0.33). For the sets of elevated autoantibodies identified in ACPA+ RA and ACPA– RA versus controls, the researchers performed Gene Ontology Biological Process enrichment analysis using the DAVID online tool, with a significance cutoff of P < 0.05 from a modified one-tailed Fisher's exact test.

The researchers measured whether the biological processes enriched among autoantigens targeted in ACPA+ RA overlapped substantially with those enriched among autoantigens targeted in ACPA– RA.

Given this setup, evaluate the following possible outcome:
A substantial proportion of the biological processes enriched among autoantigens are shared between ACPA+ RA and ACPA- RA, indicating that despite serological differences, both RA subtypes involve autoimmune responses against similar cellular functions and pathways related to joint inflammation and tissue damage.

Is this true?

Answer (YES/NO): NO